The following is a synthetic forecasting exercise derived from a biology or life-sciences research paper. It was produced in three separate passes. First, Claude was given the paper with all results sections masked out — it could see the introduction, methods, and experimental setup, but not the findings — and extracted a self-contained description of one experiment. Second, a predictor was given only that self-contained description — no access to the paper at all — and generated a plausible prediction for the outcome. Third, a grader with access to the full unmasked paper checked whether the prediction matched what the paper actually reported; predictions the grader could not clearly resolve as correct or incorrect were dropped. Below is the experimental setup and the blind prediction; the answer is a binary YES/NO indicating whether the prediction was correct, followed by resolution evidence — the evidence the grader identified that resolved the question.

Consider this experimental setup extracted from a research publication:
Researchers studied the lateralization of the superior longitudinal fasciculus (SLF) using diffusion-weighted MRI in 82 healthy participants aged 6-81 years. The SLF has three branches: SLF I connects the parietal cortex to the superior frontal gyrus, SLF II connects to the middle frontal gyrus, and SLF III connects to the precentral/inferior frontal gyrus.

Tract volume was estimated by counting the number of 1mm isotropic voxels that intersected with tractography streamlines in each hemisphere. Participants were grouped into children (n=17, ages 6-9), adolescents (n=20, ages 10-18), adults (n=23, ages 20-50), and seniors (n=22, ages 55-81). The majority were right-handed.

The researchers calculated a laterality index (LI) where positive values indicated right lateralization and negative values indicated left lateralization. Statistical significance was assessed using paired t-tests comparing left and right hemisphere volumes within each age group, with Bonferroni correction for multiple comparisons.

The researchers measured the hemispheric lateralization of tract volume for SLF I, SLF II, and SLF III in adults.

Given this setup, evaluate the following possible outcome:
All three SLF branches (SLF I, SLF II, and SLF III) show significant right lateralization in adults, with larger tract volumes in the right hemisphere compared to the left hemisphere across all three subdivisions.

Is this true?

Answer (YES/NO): NO